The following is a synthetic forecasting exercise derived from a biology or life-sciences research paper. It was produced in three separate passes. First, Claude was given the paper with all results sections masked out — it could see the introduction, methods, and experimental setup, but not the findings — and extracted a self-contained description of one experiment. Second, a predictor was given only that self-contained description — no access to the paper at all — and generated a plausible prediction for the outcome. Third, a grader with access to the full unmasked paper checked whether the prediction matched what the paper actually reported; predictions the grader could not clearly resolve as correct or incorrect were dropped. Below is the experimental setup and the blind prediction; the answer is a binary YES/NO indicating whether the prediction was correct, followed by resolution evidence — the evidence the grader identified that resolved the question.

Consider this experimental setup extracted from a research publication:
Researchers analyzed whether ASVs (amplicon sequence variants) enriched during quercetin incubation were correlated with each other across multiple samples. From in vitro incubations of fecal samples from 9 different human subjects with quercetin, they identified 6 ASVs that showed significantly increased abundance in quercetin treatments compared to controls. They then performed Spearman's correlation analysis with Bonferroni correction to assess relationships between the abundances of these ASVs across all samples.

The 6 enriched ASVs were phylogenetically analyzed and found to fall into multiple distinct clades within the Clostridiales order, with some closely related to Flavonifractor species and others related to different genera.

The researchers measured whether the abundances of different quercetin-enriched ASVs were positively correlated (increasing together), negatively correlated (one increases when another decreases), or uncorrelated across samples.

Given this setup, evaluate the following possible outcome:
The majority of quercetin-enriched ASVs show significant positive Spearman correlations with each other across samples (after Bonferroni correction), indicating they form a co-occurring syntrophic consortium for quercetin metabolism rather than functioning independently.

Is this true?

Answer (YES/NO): NO